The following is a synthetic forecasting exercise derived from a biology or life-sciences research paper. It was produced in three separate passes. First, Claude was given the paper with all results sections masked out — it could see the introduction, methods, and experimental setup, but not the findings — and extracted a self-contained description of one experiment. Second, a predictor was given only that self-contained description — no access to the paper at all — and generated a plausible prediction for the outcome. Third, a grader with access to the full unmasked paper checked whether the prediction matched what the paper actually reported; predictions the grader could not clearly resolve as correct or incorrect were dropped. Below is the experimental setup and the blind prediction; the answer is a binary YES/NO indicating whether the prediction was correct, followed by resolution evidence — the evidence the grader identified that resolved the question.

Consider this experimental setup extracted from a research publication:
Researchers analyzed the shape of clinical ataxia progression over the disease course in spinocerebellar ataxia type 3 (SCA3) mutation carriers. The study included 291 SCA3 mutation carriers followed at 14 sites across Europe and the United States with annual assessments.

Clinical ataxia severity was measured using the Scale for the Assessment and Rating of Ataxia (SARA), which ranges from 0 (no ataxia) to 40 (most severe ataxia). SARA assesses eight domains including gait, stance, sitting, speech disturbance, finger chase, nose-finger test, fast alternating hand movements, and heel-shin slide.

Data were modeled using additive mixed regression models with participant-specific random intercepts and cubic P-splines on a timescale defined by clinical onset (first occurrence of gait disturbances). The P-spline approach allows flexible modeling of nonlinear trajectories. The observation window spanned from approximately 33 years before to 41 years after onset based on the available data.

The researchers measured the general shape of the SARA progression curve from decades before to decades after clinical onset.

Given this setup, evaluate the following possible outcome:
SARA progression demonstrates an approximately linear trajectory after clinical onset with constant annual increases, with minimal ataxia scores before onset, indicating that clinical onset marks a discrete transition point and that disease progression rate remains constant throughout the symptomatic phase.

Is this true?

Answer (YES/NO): NO